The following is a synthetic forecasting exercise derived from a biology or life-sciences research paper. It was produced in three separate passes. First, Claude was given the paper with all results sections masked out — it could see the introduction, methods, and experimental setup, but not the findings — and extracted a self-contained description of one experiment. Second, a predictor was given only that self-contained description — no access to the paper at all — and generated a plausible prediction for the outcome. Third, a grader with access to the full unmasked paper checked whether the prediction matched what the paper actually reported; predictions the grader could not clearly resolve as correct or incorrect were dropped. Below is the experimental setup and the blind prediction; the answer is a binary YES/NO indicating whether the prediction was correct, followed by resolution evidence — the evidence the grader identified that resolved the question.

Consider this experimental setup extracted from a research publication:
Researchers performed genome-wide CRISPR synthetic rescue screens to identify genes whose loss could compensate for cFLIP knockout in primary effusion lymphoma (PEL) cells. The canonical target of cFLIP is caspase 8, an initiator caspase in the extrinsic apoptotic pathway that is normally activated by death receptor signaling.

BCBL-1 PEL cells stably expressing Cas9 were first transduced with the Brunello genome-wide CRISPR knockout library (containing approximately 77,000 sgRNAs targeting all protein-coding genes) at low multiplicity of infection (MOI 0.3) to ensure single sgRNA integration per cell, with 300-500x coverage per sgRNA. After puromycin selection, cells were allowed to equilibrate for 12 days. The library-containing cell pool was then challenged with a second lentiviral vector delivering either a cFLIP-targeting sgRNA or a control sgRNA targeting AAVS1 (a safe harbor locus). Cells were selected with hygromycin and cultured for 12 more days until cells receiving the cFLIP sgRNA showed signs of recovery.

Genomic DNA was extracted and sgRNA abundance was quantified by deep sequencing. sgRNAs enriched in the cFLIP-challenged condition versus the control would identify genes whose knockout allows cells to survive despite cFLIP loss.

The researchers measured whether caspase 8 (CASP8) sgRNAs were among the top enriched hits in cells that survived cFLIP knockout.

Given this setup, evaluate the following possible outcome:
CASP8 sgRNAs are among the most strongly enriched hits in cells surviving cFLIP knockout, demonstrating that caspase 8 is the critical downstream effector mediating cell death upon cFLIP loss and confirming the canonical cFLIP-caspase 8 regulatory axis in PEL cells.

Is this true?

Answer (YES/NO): YES